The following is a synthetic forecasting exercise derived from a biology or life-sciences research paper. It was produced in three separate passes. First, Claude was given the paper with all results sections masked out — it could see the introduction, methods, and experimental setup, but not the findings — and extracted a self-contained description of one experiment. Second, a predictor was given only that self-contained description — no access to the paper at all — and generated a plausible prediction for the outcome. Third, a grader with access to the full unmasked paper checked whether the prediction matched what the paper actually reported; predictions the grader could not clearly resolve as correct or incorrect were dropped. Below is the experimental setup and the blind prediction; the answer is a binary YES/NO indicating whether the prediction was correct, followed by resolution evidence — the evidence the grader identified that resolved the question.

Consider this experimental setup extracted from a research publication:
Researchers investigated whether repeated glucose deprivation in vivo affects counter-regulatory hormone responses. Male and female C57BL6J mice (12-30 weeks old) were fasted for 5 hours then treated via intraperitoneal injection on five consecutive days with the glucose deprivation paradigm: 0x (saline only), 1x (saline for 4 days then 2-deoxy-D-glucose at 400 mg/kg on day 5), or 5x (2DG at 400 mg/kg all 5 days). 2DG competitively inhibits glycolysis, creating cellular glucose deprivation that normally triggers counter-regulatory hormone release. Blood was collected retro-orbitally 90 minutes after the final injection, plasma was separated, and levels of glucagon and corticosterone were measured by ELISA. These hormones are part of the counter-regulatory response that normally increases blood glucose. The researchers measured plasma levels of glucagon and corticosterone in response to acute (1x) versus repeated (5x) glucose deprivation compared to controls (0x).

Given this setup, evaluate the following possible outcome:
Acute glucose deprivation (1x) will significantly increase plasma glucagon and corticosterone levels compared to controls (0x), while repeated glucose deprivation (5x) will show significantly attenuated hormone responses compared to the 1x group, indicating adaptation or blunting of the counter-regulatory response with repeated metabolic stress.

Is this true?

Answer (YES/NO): YES